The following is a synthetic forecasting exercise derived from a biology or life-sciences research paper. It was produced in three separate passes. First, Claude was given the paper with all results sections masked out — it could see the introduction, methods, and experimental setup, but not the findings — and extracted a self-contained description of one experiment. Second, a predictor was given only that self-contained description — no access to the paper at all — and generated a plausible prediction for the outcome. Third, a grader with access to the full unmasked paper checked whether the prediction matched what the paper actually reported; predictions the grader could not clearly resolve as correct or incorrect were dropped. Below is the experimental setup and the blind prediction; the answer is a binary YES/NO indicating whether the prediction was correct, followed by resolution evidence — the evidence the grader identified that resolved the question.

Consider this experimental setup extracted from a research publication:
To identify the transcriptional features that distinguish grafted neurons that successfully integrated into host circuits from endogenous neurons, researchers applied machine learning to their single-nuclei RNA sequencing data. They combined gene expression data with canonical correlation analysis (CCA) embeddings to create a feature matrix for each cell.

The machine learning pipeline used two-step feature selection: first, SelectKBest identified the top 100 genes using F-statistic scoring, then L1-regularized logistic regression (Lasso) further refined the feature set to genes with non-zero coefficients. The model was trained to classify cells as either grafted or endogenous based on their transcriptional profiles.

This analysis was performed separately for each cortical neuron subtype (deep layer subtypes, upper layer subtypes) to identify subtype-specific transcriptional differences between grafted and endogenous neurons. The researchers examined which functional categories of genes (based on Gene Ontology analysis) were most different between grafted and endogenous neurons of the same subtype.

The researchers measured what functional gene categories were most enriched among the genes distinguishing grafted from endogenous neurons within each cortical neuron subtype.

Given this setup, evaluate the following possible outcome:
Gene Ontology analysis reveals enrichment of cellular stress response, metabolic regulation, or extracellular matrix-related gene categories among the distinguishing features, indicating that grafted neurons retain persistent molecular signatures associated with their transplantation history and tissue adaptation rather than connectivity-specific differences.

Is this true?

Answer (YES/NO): NO